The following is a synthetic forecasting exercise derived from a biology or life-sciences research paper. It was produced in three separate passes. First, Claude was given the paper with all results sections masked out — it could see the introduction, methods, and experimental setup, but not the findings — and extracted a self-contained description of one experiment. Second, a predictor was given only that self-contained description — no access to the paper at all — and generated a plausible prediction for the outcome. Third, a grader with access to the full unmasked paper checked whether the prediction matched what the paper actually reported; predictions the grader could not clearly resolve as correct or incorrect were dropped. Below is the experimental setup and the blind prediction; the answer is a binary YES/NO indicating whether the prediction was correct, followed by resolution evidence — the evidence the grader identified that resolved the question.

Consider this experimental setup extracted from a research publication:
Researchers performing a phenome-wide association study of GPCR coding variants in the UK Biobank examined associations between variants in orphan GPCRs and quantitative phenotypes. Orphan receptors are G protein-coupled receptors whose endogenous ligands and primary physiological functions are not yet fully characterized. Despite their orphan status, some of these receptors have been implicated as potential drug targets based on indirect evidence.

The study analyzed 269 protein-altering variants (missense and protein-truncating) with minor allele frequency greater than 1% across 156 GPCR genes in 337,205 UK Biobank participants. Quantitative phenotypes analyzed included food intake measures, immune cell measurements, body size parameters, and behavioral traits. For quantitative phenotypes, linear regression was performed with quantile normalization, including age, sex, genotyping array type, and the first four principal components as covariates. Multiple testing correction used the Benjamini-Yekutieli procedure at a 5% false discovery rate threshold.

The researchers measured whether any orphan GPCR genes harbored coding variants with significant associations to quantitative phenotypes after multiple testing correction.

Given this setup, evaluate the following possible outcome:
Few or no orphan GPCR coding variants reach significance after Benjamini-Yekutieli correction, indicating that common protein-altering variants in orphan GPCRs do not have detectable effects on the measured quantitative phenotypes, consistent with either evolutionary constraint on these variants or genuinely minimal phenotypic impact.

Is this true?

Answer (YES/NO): NO